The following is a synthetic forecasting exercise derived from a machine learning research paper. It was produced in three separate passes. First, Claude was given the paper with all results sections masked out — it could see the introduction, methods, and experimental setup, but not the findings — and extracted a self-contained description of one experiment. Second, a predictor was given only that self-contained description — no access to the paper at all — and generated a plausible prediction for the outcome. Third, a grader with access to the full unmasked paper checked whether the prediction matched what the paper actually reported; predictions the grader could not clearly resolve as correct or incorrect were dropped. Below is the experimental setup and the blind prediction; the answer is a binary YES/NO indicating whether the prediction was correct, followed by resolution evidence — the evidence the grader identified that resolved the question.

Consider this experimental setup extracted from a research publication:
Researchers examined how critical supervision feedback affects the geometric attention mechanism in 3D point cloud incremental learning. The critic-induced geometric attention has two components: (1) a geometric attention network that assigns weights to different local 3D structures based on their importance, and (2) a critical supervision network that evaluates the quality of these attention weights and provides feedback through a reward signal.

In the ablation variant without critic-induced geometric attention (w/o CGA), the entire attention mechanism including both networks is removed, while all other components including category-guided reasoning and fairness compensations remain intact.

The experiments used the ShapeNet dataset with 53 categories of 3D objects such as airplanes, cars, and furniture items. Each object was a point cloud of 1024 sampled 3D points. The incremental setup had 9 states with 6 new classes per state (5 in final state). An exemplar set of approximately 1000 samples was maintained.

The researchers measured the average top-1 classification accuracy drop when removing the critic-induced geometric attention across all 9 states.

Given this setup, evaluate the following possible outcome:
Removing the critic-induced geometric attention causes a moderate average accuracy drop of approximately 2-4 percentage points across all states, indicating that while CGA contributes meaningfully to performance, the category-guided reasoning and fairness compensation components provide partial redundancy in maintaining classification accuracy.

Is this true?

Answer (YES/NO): YES